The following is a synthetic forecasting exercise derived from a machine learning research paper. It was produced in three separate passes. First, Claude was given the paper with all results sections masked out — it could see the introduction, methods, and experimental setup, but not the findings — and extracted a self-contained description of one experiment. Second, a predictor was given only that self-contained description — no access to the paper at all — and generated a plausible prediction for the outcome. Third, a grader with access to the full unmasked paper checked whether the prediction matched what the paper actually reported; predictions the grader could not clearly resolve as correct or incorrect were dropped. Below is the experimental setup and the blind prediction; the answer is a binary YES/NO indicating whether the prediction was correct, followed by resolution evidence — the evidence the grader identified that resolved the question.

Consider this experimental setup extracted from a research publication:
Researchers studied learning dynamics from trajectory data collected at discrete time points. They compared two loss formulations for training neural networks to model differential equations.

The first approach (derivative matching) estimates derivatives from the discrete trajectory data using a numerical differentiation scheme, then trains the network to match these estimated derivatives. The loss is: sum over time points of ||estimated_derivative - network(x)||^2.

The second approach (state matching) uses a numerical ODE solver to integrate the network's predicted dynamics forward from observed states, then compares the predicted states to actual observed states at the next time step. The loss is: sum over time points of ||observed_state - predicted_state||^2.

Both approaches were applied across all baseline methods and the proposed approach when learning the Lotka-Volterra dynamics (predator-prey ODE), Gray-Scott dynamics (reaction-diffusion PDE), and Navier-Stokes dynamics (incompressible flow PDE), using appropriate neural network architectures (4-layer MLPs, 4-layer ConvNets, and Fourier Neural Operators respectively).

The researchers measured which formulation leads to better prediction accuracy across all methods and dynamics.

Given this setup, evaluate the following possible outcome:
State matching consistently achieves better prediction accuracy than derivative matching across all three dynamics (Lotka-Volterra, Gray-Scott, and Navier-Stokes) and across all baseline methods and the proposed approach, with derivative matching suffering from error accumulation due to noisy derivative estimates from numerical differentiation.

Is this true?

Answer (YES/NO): YES